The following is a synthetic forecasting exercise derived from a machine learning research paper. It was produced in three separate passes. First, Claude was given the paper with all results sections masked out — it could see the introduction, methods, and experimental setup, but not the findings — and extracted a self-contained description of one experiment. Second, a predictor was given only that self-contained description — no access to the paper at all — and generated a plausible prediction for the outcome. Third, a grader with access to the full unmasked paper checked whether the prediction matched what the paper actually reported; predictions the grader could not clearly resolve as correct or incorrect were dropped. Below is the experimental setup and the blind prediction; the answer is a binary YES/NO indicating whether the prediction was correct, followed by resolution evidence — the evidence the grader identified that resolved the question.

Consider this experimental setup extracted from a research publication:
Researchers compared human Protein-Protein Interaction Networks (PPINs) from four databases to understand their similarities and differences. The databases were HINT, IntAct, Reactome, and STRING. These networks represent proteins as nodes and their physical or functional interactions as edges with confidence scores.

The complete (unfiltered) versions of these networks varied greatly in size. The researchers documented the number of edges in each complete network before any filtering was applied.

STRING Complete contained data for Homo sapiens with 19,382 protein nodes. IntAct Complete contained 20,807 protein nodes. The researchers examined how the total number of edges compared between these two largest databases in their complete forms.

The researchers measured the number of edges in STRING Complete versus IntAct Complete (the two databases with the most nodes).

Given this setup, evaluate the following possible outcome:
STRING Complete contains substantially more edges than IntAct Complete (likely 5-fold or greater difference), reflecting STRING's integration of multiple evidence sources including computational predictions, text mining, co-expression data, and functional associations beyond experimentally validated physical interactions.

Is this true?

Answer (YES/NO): YES